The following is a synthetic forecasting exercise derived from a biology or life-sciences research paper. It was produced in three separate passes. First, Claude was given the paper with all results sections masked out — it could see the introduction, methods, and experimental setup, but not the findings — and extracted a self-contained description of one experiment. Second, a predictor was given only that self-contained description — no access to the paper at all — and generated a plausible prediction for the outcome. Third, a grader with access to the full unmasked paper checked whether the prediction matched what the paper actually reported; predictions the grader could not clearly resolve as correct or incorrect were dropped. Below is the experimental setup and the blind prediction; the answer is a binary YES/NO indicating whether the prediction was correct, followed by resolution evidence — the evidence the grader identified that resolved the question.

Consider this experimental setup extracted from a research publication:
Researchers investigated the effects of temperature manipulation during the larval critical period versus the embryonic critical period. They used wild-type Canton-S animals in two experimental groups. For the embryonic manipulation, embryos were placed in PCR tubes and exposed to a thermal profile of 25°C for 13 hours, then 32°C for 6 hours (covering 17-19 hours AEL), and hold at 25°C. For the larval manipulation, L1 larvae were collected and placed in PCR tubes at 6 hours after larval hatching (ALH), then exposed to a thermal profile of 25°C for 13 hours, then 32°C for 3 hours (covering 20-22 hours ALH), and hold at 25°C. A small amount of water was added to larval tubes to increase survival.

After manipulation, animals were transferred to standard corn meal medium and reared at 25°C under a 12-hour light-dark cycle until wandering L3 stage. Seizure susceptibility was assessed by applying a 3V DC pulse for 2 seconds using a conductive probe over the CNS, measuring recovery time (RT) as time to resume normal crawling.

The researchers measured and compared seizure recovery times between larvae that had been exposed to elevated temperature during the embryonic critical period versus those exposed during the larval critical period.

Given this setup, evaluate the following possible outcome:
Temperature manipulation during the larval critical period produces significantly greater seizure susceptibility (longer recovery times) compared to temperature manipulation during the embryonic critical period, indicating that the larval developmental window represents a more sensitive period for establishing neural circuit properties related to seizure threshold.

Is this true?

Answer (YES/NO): NO